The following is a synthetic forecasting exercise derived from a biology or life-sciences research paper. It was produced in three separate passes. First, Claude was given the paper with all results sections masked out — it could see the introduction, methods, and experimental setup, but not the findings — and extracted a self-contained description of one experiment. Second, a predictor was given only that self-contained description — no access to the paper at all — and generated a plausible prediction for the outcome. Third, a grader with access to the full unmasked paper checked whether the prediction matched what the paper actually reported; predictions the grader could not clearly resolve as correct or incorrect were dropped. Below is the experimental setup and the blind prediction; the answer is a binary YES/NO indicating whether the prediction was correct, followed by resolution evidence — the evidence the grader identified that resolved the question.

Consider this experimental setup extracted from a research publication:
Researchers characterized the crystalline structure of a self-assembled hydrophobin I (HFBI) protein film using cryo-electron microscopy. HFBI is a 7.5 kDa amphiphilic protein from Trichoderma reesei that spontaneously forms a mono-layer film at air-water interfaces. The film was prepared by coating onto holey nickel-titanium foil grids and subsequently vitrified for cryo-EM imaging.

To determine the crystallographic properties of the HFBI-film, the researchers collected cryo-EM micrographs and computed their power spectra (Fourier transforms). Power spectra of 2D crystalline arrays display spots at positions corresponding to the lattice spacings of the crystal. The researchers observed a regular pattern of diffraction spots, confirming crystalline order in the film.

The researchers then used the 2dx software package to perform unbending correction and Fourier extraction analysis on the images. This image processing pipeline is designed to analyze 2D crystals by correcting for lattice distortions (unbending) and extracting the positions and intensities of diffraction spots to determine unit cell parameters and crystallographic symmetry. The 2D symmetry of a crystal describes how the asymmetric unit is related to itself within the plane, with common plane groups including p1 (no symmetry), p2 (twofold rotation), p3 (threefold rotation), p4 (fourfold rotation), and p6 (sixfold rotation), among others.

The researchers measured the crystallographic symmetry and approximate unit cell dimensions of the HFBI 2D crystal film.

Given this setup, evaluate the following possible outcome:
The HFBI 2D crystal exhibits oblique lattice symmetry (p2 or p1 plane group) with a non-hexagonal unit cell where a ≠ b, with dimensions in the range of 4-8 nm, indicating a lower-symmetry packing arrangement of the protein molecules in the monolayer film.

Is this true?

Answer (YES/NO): NO